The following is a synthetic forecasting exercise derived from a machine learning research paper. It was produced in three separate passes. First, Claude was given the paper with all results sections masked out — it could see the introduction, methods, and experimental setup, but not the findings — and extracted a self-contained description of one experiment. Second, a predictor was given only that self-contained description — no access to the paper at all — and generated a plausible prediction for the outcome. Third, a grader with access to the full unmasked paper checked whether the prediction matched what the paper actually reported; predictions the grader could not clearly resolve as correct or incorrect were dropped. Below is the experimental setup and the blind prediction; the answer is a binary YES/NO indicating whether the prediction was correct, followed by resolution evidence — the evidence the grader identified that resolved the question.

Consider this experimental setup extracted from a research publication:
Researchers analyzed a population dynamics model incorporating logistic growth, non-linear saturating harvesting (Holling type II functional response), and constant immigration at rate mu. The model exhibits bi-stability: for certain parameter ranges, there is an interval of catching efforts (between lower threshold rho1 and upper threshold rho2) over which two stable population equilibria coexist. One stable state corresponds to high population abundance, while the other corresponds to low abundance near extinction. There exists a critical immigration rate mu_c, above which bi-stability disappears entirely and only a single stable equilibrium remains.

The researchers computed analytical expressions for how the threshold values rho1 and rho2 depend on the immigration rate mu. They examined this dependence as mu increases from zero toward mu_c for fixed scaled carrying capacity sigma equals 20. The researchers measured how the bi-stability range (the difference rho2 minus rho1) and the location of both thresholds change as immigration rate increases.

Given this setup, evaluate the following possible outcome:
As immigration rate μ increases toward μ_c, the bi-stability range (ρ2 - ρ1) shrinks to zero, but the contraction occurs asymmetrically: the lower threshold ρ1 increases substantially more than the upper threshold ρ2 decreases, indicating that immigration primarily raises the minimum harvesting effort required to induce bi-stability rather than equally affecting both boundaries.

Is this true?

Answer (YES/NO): NO